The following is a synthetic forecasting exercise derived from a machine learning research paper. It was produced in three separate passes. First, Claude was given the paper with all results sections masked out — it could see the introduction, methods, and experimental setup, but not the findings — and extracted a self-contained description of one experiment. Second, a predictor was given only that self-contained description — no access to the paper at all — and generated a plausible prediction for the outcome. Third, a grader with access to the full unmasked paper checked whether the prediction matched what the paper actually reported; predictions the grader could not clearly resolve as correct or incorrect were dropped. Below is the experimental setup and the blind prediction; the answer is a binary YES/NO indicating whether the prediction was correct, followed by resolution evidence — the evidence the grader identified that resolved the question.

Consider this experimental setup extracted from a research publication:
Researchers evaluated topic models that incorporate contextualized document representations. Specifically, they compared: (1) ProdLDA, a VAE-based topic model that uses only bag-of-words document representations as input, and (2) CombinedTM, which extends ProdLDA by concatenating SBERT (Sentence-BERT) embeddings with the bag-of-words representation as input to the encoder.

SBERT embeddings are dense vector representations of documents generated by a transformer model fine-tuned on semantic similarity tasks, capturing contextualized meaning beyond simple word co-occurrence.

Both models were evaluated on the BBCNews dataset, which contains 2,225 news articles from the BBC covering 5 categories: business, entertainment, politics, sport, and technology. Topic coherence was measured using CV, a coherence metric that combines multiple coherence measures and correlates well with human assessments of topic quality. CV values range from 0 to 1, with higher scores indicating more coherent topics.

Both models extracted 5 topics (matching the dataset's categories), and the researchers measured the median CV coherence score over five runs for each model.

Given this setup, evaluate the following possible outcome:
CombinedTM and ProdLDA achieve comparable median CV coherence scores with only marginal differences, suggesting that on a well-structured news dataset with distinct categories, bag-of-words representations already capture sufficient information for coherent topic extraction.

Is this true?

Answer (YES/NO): YES